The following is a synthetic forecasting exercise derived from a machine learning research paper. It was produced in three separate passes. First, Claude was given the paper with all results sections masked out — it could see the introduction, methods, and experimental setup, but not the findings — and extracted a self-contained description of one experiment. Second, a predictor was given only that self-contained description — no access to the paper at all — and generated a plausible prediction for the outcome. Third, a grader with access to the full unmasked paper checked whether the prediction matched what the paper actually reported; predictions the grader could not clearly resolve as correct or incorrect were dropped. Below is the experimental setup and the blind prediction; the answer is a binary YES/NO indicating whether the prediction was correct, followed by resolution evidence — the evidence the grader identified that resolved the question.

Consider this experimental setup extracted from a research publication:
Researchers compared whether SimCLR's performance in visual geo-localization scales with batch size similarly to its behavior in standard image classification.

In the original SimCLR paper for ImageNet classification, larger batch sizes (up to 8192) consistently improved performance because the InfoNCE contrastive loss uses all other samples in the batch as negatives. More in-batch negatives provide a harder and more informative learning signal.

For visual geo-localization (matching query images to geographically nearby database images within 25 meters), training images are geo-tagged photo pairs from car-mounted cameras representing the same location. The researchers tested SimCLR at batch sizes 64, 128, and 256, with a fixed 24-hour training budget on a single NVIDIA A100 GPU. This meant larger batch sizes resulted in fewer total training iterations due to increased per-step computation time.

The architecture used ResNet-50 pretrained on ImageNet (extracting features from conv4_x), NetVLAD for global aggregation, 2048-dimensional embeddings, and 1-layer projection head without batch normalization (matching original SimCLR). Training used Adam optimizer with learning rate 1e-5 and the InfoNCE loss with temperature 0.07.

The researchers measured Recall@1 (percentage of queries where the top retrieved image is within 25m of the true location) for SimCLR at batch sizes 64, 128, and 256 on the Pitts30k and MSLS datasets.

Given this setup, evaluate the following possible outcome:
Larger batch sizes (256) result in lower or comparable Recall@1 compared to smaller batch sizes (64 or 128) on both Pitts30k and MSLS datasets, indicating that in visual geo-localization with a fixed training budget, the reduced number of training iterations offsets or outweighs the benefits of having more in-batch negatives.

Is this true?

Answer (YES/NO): NO